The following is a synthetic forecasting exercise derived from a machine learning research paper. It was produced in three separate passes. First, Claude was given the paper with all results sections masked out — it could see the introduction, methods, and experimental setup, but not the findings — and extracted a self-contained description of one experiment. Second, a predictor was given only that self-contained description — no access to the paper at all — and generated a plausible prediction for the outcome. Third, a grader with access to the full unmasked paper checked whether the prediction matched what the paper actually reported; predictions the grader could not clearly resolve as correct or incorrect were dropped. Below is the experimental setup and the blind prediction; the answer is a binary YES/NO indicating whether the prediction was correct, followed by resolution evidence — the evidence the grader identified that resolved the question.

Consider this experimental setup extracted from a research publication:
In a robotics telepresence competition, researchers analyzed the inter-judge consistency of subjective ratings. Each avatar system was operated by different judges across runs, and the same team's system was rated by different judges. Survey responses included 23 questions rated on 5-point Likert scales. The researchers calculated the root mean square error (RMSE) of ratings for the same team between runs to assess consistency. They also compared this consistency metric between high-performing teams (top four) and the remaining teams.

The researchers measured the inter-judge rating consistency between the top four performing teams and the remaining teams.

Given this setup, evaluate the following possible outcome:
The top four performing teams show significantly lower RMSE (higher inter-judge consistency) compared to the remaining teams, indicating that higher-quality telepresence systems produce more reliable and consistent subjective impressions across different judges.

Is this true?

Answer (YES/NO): YES